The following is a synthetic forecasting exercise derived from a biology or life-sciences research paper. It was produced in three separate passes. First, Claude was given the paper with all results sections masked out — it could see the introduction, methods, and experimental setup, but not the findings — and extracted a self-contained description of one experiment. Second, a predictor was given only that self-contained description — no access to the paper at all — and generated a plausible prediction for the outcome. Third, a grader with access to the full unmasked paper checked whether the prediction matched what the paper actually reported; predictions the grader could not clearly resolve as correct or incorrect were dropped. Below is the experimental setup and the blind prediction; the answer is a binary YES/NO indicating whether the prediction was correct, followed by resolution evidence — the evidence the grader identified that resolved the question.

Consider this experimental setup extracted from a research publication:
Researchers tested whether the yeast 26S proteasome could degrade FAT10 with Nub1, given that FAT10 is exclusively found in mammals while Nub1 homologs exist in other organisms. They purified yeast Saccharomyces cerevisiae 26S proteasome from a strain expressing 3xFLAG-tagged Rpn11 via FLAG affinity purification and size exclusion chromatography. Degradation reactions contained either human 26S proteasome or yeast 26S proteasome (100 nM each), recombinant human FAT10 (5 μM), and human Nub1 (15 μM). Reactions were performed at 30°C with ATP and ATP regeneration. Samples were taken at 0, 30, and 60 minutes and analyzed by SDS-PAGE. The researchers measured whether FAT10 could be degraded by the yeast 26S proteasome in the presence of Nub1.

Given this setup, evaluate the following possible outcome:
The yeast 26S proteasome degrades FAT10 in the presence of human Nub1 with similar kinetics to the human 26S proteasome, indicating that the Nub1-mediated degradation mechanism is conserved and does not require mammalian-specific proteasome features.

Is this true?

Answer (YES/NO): NO